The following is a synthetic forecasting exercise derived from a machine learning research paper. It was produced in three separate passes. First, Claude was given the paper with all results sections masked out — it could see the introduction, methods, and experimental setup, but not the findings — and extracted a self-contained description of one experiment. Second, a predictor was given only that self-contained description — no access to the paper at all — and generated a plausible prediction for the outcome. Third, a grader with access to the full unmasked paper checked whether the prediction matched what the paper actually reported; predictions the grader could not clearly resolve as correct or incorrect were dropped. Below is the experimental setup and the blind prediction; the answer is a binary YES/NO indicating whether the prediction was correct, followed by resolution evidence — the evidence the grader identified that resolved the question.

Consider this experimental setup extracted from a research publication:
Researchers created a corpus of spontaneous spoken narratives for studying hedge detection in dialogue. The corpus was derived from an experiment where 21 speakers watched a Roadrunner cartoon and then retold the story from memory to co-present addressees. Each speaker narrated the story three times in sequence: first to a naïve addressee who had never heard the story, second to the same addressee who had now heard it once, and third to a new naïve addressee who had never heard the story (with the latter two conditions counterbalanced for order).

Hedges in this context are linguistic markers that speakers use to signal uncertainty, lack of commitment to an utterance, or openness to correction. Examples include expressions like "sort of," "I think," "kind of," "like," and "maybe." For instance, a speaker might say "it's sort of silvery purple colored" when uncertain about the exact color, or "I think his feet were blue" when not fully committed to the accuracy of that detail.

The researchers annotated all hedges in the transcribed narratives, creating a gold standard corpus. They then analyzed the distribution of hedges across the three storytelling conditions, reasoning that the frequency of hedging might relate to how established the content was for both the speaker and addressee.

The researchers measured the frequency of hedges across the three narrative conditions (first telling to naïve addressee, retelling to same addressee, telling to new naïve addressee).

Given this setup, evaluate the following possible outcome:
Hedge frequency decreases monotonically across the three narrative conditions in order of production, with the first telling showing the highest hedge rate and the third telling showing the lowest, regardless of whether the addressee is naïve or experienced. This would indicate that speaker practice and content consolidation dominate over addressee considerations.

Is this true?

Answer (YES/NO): NO